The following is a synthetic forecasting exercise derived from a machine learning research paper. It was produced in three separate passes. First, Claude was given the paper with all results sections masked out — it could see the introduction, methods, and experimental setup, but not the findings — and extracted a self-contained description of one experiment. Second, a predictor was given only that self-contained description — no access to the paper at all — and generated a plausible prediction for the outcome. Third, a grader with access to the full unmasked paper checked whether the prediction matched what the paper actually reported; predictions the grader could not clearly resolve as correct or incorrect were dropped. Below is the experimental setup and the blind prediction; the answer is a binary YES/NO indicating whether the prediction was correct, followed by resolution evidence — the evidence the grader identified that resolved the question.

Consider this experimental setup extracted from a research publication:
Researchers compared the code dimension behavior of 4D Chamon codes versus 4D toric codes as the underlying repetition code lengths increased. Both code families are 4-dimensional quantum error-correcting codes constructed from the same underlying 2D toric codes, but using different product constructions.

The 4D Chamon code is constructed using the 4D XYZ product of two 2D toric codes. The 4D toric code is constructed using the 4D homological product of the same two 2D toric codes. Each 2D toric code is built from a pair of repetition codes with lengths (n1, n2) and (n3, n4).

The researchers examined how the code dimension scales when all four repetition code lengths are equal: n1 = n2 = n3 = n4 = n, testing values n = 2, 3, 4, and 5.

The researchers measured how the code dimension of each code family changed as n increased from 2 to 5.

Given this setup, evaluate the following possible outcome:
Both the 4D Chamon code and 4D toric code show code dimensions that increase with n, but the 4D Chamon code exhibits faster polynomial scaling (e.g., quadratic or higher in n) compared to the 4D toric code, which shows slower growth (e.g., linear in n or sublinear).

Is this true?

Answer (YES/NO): NO